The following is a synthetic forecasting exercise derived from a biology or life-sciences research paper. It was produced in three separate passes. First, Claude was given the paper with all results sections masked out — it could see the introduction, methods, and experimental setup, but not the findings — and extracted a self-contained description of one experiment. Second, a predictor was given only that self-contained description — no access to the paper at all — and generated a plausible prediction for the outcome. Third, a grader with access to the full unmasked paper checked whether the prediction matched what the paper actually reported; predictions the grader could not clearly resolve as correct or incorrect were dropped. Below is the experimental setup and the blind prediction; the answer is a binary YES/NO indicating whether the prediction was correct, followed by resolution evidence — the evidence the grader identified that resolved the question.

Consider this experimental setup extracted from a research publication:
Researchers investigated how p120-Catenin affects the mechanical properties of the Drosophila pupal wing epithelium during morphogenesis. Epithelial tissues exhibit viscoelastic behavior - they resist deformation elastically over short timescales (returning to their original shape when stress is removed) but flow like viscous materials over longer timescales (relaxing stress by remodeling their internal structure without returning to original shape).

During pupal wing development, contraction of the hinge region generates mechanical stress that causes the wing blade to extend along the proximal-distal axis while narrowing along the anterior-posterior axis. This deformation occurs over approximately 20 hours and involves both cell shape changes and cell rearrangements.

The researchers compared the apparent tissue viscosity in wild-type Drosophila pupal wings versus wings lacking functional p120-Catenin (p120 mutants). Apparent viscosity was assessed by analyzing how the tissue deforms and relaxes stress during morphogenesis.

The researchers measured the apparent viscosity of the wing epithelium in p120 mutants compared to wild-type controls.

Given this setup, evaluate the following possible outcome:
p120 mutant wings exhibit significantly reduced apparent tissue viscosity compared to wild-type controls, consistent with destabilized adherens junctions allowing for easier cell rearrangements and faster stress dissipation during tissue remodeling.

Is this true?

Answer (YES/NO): YES